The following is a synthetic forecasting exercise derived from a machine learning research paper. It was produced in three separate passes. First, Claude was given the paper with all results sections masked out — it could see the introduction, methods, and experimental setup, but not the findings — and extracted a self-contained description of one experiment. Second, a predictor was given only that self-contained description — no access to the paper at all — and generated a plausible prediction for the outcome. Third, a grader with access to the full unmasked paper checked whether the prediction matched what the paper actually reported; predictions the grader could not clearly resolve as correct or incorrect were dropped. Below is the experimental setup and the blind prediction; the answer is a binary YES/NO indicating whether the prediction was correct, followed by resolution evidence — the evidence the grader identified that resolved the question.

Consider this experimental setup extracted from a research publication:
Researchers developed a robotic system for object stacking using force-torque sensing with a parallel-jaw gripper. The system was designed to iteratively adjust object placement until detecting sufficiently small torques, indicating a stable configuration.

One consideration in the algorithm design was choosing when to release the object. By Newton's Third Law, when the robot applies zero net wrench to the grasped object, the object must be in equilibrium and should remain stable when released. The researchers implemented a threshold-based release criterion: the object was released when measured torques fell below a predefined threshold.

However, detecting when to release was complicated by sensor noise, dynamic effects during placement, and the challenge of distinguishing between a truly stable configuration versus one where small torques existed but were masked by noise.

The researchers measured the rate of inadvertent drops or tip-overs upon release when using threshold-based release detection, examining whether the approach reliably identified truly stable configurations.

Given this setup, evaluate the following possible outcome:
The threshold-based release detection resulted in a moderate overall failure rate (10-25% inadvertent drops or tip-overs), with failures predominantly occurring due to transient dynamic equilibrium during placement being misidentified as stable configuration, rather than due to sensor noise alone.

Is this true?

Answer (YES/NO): NO